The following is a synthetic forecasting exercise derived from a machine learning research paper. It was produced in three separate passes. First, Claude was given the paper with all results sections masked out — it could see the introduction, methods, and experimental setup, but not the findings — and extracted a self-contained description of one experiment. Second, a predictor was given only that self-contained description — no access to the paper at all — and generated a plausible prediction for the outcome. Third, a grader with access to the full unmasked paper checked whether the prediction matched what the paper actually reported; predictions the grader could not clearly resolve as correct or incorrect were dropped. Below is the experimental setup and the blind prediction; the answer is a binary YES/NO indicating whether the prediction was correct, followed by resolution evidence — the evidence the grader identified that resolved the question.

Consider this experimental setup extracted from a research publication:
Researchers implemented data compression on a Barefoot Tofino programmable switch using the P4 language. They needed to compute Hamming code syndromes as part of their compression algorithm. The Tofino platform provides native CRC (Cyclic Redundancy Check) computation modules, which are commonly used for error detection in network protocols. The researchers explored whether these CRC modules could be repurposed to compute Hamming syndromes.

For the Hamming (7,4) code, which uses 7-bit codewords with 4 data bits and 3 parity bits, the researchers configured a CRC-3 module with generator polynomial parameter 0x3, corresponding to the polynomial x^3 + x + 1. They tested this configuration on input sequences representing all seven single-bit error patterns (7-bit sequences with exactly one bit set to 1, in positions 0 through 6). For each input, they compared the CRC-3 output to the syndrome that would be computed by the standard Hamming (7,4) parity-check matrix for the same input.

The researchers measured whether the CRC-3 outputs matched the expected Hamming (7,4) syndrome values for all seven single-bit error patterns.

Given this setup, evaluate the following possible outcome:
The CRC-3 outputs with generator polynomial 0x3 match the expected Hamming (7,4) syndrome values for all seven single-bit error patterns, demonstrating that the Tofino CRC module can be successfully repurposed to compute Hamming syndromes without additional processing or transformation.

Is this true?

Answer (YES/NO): YES